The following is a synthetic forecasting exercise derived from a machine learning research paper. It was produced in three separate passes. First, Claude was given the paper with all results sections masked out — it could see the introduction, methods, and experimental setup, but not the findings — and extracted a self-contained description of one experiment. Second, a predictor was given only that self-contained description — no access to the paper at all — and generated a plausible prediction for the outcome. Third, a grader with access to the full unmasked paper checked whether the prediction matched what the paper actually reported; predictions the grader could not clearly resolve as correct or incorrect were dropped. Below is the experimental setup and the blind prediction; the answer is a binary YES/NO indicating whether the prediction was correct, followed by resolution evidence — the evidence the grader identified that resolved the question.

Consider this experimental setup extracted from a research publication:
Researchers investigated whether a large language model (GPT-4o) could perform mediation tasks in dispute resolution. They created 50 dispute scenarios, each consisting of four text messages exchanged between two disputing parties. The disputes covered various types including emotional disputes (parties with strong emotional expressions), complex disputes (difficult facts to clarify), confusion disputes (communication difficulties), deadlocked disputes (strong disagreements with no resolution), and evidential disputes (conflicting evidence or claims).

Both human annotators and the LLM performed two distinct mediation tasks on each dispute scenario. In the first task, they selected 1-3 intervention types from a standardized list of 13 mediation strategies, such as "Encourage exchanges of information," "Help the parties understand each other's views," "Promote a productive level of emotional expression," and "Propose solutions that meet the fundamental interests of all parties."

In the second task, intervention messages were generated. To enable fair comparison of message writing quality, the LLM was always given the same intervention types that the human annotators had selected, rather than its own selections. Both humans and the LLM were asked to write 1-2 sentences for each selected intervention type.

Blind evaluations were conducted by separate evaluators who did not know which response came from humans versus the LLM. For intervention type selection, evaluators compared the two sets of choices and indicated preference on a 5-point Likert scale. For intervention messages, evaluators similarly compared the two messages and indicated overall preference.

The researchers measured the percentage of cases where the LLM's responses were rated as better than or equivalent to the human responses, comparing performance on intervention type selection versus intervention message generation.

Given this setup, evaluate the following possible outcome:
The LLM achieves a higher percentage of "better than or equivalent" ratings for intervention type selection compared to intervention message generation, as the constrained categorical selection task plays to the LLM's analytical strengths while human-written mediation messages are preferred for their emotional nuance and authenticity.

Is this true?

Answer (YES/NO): NO